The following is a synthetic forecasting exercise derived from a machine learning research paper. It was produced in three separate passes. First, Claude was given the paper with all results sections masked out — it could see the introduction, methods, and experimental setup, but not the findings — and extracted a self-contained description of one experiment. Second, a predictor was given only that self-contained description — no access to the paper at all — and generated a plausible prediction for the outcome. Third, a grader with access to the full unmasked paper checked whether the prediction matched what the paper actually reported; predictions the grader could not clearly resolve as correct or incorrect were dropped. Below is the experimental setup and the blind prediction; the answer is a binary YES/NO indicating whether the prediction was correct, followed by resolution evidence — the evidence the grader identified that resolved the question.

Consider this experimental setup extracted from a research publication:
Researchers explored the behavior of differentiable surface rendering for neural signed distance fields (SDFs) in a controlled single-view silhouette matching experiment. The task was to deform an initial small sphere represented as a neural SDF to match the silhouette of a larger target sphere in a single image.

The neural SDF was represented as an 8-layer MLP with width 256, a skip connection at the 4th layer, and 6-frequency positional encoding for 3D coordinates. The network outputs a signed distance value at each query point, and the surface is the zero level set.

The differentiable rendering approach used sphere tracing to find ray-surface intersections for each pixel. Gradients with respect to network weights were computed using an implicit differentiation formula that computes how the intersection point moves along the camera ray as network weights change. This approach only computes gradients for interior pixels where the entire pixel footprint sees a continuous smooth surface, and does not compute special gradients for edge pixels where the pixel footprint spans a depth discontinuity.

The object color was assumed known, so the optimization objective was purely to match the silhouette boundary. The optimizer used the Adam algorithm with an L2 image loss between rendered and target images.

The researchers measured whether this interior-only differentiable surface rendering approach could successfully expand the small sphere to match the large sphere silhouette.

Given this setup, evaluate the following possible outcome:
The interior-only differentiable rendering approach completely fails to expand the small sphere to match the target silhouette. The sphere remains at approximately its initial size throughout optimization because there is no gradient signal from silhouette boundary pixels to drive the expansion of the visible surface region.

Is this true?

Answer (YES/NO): YES